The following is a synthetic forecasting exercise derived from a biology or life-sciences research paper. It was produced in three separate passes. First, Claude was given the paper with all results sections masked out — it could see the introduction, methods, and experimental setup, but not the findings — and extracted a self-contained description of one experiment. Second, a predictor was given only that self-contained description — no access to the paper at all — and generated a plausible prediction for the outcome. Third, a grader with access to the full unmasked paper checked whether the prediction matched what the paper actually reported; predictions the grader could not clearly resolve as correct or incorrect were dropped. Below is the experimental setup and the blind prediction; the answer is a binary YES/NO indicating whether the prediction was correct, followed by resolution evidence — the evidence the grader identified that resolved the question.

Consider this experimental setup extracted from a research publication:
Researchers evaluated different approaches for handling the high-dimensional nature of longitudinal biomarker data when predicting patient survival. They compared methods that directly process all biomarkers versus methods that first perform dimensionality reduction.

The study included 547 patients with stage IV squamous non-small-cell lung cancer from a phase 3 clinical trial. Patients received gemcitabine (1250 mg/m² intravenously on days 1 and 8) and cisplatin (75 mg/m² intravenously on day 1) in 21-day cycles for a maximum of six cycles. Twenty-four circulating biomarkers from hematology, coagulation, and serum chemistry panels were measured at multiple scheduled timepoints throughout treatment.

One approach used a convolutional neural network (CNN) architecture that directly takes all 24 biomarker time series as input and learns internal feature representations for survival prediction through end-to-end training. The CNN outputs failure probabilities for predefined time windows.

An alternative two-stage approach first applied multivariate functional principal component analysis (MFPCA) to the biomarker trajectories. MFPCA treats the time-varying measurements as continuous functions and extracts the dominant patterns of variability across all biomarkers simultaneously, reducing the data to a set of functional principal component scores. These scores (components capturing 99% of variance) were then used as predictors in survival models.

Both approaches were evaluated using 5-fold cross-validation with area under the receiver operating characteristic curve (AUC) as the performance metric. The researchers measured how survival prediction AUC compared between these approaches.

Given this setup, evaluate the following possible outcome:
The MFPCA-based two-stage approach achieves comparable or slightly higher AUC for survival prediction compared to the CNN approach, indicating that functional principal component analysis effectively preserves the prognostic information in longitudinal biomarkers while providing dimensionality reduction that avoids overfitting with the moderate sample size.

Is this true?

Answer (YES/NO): NO